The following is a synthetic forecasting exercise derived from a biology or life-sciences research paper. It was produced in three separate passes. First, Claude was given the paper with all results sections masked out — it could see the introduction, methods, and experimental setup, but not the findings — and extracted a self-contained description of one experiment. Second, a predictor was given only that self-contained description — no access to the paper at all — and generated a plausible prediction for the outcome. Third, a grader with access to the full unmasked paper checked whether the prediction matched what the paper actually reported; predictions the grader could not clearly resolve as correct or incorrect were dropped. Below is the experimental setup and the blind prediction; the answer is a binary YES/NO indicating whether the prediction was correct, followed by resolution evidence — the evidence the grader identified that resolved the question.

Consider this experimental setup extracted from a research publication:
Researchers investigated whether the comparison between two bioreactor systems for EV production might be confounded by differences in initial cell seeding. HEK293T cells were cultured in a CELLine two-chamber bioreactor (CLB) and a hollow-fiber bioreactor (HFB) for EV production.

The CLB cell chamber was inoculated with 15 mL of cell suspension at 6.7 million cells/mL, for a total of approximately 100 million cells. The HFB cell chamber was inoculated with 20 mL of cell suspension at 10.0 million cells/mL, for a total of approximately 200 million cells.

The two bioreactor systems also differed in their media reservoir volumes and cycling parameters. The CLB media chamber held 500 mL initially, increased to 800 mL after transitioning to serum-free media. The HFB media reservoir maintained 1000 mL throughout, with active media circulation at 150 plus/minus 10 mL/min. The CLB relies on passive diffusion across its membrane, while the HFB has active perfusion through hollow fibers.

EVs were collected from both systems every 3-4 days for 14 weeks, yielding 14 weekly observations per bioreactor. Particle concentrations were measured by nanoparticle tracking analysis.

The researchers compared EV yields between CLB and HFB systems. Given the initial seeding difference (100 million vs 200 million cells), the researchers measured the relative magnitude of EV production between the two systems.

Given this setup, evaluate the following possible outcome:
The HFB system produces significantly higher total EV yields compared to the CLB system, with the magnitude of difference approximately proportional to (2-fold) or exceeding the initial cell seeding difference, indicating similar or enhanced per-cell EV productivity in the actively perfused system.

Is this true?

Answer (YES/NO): YES